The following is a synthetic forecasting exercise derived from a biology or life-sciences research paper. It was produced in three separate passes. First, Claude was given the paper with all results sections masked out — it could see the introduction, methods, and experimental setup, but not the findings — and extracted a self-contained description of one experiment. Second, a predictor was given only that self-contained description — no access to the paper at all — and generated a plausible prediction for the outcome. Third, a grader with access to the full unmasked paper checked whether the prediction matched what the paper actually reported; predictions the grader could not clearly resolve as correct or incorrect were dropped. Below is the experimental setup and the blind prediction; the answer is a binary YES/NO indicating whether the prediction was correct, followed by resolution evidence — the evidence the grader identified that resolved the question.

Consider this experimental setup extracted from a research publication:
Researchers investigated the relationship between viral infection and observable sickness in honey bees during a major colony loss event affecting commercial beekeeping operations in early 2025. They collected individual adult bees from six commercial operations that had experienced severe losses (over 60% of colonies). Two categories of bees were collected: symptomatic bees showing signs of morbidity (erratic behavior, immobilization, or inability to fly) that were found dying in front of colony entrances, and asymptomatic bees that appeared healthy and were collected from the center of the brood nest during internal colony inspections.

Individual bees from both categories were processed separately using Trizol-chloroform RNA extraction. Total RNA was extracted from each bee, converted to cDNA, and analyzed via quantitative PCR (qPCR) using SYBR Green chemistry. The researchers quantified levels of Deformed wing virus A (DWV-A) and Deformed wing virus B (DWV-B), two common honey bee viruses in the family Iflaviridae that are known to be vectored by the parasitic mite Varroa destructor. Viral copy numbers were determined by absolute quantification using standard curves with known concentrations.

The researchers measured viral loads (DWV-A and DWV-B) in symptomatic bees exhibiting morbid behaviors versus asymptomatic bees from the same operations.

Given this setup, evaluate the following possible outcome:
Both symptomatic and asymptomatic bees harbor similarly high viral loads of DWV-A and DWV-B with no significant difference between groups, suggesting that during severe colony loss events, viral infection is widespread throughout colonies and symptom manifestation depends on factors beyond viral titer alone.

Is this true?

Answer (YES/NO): NO